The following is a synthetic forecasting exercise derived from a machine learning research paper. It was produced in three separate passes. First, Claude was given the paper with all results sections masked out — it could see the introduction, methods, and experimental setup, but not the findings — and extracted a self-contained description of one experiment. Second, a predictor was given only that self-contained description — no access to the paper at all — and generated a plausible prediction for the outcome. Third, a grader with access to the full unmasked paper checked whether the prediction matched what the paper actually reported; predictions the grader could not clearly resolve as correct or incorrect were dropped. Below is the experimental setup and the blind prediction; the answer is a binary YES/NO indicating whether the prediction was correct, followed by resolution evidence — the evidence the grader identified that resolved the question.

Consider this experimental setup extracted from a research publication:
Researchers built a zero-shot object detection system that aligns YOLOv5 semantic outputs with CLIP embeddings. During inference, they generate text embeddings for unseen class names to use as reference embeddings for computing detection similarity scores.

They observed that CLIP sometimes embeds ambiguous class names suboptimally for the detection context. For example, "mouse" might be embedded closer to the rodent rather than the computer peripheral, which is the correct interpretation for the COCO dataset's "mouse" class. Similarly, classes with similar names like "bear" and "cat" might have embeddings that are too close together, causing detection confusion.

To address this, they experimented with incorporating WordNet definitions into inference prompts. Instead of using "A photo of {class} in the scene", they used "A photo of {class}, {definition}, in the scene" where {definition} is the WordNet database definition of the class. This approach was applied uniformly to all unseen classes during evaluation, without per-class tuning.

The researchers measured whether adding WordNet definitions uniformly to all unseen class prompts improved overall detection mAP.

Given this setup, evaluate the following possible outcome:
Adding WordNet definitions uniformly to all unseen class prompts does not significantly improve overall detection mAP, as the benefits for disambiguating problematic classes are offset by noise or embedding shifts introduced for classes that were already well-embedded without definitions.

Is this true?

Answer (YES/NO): NO